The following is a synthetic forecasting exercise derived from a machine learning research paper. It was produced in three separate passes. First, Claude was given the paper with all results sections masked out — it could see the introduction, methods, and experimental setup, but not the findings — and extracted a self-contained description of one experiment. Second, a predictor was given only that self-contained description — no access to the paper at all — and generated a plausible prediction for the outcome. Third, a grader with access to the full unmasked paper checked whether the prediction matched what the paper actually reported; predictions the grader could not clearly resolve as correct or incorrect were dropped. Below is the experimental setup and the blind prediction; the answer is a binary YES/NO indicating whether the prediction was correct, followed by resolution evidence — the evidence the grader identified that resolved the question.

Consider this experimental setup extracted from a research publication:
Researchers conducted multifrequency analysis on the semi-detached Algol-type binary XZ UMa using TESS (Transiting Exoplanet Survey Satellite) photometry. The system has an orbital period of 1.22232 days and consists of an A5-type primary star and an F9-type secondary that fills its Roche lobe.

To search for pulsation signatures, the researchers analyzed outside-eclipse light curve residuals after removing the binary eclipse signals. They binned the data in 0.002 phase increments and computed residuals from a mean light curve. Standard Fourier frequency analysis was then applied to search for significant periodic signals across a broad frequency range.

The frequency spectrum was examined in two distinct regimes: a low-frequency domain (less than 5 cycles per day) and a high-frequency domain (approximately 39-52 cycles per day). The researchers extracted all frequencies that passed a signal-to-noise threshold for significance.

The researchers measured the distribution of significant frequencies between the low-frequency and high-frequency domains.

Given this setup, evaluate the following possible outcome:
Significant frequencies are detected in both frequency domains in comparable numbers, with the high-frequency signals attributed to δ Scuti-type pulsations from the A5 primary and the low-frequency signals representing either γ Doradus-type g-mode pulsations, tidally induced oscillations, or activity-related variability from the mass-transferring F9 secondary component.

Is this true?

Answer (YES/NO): NO